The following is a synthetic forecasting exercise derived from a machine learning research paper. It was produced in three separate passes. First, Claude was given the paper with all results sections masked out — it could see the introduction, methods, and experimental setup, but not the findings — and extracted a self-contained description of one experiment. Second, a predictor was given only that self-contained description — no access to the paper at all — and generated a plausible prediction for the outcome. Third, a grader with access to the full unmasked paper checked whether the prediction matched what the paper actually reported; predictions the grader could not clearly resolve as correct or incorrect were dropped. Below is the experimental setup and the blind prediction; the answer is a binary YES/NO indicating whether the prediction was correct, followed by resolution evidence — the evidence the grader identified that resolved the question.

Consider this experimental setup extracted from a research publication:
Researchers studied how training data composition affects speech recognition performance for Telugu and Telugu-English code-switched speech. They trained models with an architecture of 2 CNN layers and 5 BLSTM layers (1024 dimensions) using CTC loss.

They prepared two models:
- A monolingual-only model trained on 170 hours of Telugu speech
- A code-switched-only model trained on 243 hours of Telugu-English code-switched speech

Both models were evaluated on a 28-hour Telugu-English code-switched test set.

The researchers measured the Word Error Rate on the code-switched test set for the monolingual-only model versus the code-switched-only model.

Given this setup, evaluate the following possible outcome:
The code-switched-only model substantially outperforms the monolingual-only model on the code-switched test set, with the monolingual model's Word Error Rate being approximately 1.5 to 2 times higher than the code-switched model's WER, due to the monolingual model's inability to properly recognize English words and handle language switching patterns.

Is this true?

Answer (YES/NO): NO